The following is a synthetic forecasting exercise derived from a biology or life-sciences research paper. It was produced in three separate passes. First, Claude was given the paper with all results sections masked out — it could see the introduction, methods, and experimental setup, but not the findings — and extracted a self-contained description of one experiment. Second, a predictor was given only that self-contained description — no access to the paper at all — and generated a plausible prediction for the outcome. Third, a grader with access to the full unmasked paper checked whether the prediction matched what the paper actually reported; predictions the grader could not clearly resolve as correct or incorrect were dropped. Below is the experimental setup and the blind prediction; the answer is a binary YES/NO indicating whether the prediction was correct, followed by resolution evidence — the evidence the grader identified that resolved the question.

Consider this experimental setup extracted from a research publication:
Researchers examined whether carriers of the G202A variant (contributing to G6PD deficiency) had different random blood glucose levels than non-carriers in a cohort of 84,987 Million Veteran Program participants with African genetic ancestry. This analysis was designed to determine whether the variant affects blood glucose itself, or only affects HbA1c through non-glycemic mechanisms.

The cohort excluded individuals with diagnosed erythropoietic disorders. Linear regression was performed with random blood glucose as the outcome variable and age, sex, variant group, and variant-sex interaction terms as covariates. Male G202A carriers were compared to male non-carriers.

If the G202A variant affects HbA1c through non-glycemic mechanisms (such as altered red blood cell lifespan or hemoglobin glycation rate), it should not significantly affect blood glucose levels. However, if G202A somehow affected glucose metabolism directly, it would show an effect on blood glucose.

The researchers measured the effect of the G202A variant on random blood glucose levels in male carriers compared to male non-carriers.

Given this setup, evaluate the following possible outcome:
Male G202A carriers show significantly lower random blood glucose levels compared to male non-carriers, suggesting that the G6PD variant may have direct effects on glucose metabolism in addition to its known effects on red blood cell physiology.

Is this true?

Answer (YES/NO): NO